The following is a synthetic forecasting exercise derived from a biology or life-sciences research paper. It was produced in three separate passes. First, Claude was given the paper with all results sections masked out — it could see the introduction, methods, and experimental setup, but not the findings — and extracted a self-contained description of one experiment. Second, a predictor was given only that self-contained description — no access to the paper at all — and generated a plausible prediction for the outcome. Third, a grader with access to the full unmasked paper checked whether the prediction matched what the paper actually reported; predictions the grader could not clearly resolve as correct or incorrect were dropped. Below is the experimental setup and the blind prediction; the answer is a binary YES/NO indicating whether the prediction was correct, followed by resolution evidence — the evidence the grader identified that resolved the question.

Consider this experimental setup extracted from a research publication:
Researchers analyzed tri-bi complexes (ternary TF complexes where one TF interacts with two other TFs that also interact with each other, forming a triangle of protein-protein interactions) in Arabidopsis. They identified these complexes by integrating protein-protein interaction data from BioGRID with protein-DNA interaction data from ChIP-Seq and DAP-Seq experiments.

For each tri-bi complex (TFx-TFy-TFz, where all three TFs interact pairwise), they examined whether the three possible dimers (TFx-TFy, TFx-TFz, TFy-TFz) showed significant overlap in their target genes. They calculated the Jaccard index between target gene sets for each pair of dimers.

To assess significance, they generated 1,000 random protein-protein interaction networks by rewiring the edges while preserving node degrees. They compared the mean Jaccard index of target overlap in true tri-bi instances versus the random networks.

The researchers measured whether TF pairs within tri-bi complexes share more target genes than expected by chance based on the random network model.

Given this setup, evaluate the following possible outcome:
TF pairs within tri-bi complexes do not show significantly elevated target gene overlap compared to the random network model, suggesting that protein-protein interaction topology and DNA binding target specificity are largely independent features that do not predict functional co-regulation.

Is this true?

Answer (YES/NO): YES